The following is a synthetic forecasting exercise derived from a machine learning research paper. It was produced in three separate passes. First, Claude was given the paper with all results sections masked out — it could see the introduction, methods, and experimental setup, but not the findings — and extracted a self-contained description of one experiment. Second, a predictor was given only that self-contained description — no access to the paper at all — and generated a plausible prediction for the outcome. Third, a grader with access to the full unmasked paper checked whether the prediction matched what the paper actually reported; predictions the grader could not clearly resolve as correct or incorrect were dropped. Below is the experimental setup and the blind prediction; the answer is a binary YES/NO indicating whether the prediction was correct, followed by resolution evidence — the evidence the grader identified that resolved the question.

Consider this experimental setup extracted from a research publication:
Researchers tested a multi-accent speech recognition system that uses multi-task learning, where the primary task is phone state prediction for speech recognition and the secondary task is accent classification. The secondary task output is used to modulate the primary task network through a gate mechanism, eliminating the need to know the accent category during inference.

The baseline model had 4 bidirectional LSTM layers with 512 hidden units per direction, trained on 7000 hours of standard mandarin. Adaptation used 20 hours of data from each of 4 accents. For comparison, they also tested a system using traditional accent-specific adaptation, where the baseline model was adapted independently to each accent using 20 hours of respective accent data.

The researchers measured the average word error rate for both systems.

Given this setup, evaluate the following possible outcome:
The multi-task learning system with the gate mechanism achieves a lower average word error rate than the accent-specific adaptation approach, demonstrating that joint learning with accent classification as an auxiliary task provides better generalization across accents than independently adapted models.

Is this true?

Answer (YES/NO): NO